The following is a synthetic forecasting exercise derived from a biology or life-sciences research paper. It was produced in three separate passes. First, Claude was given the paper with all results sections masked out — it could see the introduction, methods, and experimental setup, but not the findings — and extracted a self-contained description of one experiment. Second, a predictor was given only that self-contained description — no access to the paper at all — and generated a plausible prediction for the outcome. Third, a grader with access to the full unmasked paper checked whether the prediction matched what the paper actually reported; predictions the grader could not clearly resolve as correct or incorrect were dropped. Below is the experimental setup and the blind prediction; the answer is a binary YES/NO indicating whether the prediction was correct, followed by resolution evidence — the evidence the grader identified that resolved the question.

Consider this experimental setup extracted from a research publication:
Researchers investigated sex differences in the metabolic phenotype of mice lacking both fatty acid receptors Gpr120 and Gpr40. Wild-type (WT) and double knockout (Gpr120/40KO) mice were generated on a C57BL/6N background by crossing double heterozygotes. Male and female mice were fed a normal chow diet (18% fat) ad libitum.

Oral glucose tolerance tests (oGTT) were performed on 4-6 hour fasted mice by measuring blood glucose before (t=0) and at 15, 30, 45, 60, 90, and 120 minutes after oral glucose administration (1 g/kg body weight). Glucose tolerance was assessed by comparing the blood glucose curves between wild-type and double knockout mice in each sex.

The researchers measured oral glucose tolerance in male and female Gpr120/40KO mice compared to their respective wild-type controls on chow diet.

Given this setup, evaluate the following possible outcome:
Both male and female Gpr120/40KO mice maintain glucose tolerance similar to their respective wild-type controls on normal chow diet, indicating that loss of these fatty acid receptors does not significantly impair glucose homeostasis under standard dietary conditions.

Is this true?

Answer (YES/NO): NO